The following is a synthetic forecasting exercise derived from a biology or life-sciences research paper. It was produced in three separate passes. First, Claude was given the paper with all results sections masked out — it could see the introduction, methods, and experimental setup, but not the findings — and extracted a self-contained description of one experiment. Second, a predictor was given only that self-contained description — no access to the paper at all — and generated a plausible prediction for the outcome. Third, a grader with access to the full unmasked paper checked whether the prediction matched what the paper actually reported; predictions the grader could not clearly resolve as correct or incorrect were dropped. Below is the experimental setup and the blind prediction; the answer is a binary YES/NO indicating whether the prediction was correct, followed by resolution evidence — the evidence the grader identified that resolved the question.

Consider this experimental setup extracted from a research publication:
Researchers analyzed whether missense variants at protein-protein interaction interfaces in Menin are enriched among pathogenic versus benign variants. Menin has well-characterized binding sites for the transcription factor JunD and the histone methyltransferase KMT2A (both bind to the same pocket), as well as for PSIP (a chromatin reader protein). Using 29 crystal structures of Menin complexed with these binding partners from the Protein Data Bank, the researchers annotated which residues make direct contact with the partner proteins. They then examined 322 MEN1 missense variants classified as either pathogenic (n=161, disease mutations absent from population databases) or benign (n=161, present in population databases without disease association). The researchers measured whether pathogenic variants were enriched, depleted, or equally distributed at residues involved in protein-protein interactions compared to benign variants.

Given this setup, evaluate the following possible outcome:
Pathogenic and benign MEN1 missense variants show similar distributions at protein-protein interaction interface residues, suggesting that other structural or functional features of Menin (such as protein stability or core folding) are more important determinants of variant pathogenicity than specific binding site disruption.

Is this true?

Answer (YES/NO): NO